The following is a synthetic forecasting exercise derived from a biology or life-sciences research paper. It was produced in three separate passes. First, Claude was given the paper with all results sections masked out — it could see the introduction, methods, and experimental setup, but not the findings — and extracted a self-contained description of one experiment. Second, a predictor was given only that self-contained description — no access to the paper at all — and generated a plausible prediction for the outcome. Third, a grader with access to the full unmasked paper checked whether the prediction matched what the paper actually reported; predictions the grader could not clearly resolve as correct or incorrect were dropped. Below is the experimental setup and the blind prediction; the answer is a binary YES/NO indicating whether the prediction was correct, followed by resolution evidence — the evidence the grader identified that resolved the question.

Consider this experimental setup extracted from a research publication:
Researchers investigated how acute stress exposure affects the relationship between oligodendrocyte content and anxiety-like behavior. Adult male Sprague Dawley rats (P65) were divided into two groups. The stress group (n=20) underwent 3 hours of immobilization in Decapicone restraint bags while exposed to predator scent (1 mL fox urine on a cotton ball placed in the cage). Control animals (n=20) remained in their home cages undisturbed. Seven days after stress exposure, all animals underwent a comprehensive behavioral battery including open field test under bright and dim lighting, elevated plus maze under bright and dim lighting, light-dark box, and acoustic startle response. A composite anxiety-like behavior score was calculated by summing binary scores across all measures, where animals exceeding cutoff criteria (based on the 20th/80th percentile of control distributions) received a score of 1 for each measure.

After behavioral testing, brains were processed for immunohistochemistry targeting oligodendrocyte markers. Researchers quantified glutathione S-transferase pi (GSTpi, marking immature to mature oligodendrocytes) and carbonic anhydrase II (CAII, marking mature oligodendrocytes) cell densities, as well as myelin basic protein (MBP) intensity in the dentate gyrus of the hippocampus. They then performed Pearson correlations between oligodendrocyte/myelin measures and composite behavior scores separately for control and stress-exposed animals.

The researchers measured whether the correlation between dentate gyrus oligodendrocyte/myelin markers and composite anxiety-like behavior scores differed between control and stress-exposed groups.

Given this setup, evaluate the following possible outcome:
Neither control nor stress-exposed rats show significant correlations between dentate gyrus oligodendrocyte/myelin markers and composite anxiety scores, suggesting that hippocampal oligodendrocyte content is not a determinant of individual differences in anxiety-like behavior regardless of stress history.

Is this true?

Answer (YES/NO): NO